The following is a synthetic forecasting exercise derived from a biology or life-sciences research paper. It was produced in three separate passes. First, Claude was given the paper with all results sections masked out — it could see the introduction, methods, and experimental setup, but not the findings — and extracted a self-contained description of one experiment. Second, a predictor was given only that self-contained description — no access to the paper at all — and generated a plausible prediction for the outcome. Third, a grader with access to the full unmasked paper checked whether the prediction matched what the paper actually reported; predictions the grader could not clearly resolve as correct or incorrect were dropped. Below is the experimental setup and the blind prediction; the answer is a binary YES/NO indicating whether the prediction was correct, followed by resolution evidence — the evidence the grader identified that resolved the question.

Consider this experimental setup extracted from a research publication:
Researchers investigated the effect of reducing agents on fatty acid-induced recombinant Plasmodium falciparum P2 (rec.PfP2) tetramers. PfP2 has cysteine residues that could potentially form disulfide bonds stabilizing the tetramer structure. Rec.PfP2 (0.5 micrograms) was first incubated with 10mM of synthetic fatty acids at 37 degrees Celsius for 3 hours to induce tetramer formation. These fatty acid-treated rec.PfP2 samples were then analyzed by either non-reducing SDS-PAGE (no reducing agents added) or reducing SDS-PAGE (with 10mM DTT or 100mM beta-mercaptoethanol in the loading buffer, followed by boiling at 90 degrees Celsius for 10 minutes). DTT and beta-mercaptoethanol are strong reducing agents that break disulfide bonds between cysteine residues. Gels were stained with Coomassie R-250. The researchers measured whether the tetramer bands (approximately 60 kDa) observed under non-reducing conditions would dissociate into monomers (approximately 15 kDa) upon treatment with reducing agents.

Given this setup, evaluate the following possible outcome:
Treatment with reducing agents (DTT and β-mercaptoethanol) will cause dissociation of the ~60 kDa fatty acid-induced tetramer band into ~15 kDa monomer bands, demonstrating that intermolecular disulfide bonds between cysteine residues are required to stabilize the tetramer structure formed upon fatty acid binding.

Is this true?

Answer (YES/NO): NO